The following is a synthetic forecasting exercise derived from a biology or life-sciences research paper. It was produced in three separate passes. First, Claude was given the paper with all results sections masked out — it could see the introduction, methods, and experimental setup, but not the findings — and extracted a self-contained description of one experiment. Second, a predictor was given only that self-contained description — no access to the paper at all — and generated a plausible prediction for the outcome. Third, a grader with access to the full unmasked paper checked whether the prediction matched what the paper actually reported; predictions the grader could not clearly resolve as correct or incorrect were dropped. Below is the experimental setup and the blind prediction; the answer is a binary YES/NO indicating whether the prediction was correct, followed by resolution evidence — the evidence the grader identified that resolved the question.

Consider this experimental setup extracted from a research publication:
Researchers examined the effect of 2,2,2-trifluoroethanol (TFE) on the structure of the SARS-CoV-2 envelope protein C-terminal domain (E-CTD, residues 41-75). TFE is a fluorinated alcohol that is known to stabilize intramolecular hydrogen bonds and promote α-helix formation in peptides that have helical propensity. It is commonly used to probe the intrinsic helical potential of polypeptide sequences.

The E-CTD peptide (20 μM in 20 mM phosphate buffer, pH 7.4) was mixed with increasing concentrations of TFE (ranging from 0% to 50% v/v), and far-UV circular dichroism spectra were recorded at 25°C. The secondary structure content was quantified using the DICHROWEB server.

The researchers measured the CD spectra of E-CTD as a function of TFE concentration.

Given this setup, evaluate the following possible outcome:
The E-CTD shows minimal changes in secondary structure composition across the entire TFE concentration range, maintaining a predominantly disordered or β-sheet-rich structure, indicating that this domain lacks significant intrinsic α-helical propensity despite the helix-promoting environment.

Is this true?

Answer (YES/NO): NO